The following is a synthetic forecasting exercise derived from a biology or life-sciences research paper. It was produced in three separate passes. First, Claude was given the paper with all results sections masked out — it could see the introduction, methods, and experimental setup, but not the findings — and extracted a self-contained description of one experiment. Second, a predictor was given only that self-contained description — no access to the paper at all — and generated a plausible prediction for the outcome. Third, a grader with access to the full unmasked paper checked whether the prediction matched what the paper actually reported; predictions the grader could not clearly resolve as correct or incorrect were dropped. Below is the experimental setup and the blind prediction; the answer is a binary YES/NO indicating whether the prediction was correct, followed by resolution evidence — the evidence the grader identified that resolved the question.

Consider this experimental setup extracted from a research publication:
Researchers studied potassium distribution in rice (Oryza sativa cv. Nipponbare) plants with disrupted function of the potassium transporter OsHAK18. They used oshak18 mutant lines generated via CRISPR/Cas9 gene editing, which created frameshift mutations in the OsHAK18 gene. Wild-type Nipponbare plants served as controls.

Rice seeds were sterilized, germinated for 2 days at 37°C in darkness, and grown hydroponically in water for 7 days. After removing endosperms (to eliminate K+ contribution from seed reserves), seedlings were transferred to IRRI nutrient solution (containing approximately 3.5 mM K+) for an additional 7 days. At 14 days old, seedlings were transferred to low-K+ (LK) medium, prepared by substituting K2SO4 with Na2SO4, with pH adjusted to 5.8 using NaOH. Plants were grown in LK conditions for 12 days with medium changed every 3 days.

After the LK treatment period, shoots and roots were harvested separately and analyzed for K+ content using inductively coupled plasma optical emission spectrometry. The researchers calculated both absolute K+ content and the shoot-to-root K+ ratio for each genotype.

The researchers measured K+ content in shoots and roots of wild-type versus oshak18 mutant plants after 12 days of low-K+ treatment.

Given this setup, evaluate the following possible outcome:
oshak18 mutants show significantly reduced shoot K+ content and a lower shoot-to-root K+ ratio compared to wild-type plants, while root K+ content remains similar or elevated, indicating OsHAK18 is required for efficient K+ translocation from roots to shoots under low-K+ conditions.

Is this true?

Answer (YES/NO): NO